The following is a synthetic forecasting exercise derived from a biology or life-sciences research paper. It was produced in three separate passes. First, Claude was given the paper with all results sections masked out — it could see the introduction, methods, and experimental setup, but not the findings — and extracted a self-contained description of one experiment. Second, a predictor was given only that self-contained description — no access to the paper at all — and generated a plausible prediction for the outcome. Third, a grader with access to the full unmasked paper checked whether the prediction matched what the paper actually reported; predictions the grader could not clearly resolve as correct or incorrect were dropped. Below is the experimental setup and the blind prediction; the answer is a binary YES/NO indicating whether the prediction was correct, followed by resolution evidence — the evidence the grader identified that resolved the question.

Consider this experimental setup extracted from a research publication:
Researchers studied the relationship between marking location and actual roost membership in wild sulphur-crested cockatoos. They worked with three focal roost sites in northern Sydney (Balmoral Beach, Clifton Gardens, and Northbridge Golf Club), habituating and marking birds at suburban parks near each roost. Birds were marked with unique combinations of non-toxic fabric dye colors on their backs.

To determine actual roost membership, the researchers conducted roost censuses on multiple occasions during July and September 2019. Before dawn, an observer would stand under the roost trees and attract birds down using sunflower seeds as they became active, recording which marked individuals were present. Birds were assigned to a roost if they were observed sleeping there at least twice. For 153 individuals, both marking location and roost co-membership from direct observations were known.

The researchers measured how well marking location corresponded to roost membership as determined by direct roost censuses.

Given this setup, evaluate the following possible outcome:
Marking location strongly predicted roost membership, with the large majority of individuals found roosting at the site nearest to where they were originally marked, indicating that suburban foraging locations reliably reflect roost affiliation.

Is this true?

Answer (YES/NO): YES